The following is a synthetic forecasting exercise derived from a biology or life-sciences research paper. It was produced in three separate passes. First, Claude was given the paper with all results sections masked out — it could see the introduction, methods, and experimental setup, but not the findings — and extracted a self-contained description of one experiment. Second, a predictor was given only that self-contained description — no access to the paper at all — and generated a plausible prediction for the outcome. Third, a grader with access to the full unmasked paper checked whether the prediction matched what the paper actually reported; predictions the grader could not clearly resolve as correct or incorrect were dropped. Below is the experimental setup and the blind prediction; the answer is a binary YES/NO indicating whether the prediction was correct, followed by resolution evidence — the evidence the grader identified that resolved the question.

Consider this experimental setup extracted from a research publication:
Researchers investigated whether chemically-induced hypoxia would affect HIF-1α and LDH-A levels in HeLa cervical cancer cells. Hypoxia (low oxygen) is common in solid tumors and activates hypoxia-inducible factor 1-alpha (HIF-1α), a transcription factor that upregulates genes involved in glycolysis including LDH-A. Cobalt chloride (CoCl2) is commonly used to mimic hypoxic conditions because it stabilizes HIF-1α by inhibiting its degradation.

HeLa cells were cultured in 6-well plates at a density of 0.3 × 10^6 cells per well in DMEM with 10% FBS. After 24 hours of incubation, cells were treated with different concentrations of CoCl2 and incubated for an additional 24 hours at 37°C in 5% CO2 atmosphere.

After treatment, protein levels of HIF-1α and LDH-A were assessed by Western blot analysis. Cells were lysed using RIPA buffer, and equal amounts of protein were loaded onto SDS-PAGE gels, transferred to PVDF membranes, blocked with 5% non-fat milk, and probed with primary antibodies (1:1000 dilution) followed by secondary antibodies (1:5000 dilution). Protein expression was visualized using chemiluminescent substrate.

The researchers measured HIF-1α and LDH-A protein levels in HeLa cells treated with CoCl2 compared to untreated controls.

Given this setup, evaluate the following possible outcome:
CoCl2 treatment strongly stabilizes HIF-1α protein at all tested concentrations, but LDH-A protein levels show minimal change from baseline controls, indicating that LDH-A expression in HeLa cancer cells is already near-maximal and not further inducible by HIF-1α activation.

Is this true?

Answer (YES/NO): NO